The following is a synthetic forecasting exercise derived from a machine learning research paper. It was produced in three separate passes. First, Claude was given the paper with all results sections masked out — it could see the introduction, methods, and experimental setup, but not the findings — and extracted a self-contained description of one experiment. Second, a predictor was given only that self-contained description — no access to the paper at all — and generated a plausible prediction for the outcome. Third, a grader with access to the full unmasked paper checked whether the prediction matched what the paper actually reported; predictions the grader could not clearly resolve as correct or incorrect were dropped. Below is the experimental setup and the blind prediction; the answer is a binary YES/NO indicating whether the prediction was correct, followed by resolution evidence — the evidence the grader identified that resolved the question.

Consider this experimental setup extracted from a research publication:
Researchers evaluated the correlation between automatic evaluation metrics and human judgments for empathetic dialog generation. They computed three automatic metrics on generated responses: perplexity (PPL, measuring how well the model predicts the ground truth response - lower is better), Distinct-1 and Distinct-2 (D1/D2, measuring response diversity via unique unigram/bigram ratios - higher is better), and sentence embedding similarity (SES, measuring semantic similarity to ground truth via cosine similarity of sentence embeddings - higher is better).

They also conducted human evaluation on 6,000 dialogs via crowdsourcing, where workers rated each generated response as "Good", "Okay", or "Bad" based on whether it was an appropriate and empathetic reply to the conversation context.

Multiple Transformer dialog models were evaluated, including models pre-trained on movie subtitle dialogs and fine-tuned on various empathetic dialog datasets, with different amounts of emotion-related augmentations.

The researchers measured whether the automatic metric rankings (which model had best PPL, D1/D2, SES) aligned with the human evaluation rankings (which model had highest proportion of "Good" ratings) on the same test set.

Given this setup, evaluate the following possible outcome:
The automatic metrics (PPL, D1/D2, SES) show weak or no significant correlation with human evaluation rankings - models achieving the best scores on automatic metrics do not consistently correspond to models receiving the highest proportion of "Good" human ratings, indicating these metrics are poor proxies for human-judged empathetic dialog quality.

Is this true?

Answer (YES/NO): YES